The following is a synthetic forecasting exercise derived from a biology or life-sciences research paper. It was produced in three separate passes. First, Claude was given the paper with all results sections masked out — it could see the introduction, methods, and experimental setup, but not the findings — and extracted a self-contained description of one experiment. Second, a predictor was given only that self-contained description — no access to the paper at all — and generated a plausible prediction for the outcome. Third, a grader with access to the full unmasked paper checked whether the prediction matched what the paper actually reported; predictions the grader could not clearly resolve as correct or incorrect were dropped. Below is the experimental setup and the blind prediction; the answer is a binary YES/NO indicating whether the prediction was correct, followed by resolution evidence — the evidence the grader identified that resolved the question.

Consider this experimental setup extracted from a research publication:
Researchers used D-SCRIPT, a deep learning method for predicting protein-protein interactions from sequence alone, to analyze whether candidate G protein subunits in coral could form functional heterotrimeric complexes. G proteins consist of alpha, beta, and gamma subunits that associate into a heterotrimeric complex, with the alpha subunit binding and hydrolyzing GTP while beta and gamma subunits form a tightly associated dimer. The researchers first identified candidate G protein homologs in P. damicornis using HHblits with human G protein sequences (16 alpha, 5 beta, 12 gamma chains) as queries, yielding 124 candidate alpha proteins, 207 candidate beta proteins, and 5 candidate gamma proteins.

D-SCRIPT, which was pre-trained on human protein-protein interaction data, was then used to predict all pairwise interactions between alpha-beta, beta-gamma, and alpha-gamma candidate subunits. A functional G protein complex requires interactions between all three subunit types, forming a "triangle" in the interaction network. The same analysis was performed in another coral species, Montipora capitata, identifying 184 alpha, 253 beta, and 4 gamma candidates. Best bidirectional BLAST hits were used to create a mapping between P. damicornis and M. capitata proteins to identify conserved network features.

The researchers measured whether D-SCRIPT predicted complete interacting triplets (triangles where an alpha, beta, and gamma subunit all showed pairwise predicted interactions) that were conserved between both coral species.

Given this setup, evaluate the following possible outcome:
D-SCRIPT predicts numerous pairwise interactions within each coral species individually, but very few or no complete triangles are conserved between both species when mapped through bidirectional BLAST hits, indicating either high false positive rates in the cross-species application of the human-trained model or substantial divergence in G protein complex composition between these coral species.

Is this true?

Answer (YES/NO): NO